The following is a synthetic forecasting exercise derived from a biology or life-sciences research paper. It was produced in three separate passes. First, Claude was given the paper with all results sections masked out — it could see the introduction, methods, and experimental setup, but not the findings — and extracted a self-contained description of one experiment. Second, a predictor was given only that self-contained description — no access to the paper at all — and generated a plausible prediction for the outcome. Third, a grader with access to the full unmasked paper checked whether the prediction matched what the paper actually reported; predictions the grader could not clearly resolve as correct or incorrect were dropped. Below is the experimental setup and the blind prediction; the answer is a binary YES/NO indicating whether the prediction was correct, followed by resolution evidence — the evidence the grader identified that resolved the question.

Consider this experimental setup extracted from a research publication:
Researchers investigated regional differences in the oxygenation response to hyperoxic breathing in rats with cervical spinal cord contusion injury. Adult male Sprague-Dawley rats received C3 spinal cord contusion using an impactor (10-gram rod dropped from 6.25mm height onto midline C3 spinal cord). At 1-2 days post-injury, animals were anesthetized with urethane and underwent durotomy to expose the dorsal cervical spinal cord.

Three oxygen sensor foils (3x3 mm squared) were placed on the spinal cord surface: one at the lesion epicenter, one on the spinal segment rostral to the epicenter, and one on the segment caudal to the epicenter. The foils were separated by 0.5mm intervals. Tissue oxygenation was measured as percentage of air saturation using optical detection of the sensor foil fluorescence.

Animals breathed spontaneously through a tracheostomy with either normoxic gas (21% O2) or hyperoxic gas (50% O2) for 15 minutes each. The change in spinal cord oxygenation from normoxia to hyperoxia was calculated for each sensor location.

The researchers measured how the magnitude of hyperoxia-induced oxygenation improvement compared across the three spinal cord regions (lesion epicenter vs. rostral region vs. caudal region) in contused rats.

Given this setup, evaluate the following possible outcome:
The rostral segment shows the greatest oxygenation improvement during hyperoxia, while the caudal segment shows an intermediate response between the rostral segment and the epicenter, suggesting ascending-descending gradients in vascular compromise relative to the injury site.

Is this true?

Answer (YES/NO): NO